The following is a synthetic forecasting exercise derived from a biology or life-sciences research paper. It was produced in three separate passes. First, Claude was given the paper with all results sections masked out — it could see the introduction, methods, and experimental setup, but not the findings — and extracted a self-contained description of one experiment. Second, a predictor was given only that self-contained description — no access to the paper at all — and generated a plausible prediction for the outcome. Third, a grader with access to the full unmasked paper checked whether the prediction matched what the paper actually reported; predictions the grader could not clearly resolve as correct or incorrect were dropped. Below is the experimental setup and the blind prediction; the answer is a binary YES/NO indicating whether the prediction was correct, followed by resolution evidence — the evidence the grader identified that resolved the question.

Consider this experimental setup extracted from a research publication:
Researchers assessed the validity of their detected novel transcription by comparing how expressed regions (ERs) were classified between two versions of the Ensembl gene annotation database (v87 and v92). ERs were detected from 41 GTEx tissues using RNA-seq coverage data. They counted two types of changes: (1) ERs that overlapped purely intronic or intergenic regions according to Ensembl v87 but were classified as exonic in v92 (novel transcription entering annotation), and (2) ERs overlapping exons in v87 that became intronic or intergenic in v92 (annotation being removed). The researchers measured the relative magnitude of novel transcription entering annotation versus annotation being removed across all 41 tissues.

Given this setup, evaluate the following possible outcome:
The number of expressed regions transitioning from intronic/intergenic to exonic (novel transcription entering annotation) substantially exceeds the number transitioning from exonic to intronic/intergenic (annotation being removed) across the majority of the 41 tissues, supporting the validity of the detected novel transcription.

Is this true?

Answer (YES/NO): YES